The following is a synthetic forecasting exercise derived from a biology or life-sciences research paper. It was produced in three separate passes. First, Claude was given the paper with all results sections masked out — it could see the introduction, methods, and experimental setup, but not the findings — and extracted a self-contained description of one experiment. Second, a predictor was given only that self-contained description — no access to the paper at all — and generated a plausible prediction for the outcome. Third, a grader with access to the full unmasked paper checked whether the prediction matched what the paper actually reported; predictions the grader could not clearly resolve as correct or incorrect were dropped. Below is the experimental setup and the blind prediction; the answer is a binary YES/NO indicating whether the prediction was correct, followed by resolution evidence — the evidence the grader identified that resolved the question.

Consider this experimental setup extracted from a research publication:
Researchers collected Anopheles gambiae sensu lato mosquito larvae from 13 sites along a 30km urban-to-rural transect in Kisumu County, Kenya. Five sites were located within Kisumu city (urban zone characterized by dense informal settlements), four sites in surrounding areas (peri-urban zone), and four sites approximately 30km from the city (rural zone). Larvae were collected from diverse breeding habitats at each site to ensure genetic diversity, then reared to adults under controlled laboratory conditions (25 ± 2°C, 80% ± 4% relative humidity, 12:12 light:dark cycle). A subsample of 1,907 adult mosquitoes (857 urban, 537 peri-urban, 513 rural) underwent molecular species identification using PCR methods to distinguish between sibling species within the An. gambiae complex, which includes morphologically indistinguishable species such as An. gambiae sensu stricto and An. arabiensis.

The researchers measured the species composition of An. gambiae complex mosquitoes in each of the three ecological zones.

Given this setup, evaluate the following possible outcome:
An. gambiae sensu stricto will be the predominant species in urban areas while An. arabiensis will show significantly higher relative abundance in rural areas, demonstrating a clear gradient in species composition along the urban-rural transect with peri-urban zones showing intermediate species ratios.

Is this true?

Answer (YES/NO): NO